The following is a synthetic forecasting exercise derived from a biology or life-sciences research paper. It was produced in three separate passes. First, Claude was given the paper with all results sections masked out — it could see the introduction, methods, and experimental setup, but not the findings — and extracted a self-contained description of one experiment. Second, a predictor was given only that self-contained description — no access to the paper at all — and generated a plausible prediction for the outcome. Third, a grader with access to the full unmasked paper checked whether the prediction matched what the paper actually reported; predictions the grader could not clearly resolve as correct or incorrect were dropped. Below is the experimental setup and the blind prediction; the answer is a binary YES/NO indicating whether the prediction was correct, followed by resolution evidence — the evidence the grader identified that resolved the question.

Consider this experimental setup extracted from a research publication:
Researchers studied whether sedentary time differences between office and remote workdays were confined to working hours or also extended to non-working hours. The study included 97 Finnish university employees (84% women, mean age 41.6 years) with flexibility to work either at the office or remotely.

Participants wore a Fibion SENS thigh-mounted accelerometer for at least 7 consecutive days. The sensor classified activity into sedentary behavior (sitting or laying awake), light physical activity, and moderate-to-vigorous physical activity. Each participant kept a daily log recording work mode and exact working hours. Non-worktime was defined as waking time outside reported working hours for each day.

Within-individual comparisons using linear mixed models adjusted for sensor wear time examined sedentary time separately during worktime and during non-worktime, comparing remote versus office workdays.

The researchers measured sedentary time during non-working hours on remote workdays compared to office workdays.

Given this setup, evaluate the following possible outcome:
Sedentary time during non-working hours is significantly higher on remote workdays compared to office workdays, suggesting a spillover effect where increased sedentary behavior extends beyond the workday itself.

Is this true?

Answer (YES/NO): YES